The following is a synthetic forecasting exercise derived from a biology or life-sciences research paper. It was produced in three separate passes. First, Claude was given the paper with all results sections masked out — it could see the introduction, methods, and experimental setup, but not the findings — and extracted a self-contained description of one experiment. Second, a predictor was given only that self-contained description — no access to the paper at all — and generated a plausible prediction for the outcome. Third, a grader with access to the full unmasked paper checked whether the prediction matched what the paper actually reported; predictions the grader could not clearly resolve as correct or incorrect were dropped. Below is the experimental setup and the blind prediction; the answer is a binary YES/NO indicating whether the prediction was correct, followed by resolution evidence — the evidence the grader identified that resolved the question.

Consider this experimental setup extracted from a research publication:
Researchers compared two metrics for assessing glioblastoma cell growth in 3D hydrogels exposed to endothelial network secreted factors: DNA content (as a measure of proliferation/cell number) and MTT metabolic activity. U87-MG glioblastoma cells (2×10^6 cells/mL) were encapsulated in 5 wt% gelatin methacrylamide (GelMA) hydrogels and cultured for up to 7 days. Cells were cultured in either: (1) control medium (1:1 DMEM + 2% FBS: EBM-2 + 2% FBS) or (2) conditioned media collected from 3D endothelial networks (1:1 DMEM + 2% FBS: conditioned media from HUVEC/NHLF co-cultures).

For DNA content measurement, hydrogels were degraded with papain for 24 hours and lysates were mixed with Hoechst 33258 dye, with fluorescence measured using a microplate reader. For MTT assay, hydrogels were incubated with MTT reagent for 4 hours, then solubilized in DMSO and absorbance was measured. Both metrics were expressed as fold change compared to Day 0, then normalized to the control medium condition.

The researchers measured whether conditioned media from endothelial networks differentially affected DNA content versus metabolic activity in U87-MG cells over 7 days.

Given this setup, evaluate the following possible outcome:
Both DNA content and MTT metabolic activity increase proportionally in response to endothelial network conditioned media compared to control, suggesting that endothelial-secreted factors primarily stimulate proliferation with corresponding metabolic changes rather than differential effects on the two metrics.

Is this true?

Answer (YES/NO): NO